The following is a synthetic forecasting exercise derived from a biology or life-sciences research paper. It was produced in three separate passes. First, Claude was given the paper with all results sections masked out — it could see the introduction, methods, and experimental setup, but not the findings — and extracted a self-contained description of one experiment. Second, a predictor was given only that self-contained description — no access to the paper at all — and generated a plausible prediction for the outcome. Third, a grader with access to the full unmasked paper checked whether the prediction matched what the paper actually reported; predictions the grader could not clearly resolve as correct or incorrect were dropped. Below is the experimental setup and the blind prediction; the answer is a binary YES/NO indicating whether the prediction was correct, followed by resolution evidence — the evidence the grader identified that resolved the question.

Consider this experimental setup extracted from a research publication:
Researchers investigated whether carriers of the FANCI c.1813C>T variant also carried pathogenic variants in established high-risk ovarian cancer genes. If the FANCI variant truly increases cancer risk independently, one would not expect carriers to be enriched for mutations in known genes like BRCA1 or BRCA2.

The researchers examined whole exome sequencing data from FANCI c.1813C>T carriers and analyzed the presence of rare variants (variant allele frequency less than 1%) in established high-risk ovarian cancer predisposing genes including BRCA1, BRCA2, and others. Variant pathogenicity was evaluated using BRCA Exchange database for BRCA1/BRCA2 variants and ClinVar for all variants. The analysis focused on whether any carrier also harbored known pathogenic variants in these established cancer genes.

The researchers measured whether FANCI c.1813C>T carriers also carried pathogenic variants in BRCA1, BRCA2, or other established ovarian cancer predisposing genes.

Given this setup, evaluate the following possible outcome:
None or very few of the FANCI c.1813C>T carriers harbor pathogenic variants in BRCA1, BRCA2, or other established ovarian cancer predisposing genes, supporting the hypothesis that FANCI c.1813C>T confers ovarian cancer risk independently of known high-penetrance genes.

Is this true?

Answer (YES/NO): NO